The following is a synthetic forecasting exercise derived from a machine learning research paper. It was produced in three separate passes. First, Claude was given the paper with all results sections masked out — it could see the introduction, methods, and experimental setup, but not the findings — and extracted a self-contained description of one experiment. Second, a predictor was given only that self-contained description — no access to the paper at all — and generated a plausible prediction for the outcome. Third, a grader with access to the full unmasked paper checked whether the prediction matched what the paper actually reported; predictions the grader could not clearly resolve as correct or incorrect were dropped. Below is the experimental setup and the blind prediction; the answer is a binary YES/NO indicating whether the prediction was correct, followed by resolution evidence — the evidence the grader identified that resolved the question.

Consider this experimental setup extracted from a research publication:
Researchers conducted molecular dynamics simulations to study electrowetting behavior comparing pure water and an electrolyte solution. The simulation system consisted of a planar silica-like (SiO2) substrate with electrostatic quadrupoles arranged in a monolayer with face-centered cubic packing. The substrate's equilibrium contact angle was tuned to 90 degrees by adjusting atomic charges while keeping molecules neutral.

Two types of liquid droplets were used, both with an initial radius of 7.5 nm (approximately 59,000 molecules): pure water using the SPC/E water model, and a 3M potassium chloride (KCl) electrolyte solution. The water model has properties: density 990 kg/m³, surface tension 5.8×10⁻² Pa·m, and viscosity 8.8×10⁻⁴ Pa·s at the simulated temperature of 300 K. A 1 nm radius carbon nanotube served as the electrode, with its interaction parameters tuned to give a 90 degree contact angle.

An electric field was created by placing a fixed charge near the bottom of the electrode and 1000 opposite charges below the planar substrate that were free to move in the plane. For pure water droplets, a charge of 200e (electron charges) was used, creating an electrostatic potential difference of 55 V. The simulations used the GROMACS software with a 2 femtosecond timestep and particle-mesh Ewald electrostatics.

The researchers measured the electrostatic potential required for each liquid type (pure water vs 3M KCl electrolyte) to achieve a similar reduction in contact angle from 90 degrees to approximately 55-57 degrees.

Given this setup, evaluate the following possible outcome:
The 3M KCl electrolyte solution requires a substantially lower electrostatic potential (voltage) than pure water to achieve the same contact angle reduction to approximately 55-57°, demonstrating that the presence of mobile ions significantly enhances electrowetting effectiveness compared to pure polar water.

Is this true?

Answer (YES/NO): YES